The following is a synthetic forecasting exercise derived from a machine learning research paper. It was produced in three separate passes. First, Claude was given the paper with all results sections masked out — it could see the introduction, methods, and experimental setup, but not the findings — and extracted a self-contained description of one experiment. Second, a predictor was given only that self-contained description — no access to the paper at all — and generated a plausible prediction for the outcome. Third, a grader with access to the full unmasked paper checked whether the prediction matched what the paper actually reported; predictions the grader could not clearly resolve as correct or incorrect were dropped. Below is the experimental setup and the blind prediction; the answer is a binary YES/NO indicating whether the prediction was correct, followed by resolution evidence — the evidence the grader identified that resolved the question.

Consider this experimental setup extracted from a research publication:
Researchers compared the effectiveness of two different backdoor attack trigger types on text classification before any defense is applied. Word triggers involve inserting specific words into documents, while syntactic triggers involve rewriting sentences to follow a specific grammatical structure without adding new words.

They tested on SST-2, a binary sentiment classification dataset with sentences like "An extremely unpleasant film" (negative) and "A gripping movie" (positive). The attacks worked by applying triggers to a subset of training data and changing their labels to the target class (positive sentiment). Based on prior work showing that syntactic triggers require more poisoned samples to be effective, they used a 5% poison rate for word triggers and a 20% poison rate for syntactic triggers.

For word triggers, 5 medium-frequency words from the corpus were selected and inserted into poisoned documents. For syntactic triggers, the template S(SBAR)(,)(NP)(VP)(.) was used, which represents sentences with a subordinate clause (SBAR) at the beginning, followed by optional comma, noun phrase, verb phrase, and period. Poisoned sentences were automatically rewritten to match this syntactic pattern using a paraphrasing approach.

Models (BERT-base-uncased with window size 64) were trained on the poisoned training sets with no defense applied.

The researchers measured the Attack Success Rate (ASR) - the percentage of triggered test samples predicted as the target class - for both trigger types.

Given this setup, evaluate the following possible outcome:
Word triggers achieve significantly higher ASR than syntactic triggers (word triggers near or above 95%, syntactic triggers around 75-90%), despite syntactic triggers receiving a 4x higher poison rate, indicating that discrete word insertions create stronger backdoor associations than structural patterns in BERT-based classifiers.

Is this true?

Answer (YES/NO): NO